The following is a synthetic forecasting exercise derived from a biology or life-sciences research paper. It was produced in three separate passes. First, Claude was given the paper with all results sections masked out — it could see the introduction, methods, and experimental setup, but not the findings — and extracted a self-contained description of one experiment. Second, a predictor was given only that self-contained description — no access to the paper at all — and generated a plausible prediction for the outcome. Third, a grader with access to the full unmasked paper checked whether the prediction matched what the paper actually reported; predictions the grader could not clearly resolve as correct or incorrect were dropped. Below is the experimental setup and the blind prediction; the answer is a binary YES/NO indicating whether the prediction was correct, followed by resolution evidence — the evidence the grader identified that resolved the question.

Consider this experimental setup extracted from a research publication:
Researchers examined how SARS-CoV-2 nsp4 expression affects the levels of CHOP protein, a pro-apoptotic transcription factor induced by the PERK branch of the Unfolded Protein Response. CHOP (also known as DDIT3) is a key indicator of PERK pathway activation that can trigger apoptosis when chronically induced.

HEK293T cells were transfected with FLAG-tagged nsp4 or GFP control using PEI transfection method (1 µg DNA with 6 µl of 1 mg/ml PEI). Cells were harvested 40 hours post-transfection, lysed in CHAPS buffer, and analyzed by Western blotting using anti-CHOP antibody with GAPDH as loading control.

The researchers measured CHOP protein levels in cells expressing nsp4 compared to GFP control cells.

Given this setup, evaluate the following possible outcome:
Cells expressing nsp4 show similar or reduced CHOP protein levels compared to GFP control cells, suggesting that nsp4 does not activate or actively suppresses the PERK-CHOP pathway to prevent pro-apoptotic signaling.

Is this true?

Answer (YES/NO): NO